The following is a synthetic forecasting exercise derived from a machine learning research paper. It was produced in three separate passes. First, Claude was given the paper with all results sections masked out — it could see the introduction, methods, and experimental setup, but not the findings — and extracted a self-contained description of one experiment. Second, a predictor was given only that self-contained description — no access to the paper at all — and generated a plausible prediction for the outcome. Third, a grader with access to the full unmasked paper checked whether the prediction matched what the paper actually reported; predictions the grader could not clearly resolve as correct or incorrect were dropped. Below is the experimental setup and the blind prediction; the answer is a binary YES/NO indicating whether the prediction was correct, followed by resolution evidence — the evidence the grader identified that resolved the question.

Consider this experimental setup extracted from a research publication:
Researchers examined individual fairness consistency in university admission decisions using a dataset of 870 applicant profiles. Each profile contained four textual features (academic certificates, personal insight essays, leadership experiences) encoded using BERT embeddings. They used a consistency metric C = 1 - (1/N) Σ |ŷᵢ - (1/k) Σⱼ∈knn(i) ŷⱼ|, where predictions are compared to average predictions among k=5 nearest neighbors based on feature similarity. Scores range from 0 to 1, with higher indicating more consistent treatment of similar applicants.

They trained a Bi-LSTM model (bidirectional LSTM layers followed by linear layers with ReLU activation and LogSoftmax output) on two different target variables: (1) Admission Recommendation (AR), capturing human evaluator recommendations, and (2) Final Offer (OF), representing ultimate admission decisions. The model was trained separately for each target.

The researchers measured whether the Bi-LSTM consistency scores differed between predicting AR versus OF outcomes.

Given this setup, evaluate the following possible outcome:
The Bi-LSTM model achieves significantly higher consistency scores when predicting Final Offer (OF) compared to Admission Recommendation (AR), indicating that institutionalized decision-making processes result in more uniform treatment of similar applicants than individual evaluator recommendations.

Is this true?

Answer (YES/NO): NO